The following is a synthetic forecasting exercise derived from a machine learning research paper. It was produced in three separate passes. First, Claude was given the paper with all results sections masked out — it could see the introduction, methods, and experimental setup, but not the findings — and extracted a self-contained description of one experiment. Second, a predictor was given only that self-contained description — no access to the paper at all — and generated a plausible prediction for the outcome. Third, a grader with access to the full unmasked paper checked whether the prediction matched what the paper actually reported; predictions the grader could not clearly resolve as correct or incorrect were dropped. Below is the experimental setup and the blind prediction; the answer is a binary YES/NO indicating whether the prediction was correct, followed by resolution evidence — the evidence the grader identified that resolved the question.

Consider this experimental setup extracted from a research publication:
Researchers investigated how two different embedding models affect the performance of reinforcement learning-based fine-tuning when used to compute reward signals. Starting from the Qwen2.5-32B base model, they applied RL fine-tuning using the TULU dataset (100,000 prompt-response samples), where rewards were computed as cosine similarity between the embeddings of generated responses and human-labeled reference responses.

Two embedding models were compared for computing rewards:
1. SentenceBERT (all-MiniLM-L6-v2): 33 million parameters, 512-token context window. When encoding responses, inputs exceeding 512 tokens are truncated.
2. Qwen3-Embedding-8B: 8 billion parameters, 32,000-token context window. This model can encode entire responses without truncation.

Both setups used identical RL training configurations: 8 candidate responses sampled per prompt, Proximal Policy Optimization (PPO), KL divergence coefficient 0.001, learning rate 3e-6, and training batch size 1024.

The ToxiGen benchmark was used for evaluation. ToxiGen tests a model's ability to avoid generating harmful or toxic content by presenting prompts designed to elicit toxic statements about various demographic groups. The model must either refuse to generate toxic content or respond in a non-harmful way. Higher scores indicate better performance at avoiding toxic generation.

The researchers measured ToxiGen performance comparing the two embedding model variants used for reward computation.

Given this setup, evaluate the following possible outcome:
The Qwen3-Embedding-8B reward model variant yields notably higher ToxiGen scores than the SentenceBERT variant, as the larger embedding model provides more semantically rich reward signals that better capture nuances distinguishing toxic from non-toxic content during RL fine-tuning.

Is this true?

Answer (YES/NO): YES